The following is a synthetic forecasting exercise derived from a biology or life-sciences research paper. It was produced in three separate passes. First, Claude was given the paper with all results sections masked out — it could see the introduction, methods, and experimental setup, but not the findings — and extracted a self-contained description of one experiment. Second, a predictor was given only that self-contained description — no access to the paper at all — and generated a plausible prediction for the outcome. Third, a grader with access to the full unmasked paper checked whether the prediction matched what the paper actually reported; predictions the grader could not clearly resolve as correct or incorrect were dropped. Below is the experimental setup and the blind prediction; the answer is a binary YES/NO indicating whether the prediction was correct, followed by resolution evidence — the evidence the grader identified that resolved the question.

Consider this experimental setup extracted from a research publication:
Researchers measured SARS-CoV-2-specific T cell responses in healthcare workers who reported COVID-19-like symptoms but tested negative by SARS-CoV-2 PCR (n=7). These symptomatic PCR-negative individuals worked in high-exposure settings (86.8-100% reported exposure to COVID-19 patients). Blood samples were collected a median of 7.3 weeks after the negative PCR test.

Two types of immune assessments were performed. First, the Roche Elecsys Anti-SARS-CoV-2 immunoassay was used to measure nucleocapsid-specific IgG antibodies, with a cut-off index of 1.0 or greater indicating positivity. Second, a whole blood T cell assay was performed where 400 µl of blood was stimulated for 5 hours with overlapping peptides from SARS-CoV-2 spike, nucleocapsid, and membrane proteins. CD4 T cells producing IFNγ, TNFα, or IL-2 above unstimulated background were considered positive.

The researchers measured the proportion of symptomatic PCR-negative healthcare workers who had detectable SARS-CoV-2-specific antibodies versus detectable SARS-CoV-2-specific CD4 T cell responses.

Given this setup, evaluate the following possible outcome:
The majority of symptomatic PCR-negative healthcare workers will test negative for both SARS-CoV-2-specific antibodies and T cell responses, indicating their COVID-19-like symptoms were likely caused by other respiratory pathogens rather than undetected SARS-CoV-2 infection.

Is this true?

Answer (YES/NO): YES